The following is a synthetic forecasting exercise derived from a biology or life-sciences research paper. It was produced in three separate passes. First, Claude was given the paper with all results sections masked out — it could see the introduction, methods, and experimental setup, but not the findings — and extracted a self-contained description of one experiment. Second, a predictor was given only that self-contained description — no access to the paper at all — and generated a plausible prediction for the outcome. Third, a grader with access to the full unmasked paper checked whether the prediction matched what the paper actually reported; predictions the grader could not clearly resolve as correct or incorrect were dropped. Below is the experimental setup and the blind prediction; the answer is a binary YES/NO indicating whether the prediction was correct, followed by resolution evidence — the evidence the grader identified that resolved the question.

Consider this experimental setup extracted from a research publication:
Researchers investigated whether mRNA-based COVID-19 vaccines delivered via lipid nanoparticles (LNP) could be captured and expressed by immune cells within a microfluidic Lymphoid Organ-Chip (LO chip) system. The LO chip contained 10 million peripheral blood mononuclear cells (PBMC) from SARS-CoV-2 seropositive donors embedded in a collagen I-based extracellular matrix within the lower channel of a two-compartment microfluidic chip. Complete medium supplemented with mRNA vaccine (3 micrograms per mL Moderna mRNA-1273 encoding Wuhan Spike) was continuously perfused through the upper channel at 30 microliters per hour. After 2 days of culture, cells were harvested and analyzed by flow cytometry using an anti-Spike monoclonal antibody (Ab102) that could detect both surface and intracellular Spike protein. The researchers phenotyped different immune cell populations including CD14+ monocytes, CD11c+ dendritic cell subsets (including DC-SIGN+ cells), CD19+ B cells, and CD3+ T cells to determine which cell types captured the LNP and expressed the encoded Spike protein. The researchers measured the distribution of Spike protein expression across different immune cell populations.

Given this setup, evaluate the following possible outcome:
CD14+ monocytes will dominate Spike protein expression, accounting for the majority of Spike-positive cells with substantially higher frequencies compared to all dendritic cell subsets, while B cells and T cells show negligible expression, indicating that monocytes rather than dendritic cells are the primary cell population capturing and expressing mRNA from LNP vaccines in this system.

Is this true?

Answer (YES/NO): NO